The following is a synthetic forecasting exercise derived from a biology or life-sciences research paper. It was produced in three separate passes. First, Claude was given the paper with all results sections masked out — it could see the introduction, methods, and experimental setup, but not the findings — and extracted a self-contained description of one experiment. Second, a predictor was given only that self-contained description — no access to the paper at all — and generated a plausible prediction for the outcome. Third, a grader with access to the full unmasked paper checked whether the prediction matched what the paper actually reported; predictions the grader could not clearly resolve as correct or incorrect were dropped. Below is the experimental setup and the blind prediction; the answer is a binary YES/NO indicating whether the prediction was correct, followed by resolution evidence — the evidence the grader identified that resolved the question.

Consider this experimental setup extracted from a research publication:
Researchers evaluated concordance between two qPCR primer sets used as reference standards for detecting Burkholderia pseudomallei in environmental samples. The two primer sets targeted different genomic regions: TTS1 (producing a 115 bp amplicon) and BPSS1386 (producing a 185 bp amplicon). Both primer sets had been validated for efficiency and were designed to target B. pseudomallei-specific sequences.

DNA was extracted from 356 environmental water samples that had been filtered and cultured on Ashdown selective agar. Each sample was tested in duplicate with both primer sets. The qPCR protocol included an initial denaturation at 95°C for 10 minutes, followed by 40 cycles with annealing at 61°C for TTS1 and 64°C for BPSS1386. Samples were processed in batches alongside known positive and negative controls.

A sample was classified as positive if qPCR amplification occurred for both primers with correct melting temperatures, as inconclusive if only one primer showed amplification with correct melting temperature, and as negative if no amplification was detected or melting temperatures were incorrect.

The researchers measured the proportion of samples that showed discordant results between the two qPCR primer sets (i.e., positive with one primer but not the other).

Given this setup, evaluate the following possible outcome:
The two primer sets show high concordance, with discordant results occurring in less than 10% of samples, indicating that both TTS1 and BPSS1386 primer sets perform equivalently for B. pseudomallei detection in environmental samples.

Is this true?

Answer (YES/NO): NO